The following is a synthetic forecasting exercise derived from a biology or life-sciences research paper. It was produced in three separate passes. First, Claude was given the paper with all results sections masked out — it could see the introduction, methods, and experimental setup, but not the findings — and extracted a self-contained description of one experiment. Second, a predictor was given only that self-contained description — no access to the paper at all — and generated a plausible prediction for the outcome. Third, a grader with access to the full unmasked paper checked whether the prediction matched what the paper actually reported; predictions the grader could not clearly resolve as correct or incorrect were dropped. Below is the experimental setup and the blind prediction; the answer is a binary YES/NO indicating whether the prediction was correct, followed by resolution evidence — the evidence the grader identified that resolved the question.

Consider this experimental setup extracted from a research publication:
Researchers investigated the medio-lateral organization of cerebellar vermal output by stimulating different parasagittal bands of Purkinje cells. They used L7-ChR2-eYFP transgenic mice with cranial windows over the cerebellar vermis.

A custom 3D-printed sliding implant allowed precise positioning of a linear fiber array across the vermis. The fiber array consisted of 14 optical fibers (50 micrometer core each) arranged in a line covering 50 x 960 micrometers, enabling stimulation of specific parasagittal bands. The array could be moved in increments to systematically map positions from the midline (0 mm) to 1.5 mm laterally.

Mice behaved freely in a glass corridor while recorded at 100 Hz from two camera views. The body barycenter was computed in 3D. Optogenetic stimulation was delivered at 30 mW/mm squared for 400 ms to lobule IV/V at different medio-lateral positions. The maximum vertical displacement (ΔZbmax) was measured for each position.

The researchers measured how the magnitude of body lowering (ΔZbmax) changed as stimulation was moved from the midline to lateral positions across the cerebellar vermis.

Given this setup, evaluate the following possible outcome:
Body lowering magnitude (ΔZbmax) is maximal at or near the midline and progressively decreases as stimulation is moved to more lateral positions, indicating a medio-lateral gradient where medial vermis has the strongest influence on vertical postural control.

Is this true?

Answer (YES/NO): YES